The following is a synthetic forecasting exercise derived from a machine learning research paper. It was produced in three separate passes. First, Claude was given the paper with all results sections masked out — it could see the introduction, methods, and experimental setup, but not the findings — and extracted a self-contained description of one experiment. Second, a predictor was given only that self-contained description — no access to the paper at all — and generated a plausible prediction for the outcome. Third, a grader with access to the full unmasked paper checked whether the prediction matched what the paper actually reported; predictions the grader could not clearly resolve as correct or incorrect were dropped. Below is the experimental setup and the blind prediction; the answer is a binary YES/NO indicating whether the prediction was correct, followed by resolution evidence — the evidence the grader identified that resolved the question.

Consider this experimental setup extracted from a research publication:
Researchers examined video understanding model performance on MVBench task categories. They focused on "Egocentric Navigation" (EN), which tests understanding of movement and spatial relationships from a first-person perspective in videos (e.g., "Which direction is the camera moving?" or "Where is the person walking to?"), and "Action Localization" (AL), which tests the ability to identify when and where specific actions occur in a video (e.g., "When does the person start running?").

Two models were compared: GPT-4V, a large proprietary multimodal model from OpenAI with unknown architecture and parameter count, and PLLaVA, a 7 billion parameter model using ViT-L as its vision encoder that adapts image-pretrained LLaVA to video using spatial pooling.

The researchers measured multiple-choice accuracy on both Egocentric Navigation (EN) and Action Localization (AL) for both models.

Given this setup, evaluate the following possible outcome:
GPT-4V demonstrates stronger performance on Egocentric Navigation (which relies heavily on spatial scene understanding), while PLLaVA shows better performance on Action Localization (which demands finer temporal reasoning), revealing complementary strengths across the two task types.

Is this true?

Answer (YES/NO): NO